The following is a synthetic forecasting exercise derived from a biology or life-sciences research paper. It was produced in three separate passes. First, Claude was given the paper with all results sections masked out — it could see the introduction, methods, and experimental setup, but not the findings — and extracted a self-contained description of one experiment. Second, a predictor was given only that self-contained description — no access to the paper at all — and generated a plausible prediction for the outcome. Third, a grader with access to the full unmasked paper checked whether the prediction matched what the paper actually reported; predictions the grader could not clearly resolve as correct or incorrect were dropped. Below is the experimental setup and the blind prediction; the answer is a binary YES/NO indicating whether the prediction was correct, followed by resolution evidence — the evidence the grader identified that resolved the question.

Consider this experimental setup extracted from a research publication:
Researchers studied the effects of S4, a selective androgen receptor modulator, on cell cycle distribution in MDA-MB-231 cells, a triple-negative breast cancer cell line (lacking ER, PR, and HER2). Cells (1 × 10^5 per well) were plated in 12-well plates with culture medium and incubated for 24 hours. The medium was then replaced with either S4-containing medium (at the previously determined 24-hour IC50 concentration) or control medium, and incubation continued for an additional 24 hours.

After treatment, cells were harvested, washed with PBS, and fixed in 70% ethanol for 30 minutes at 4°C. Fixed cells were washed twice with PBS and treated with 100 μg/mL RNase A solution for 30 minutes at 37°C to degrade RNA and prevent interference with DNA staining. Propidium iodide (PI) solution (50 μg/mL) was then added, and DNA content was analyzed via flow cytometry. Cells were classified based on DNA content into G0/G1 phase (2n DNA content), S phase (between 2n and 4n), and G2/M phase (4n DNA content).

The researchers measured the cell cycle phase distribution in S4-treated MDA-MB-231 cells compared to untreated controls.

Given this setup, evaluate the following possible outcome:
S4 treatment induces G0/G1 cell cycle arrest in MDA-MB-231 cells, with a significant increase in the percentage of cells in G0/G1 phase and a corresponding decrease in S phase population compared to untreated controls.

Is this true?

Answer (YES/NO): NO